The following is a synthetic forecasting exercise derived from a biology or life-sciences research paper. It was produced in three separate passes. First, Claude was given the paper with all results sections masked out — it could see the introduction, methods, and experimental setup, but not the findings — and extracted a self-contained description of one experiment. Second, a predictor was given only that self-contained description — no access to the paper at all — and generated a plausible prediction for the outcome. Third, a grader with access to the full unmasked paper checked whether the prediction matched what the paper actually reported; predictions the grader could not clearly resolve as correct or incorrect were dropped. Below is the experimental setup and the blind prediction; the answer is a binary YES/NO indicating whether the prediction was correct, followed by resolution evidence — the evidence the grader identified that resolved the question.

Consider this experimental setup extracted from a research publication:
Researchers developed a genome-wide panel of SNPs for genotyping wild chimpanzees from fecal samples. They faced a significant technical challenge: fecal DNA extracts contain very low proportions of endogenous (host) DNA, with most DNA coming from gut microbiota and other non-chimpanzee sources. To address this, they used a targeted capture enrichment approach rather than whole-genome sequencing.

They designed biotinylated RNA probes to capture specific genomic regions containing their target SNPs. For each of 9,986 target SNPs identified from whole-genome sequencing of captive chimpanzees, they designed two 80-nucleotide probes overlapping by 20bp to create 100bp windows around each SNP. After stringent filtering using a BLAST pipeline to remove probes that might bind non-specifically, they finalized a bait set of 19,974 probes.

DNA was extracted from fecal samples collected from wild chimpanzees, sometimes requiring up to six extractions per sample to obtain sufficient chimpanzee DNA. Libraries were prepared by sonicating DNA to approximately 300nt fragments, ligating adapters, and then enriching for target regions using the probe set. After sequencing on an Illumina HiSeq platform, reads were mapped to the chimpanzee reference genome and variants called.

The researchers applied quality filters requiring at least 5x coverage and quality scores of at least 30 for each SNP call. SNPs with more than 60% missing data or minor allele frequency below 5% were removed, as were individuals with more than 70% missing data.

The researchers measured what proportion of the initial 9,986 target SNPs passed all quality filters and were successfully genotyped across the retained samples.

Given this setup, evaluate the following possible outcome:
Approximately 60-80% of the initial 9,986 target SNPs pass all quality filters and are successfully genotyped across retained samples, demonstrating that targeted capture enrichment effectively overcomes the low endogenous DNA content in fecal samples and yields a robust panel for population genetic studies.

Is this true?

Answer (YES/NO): YES